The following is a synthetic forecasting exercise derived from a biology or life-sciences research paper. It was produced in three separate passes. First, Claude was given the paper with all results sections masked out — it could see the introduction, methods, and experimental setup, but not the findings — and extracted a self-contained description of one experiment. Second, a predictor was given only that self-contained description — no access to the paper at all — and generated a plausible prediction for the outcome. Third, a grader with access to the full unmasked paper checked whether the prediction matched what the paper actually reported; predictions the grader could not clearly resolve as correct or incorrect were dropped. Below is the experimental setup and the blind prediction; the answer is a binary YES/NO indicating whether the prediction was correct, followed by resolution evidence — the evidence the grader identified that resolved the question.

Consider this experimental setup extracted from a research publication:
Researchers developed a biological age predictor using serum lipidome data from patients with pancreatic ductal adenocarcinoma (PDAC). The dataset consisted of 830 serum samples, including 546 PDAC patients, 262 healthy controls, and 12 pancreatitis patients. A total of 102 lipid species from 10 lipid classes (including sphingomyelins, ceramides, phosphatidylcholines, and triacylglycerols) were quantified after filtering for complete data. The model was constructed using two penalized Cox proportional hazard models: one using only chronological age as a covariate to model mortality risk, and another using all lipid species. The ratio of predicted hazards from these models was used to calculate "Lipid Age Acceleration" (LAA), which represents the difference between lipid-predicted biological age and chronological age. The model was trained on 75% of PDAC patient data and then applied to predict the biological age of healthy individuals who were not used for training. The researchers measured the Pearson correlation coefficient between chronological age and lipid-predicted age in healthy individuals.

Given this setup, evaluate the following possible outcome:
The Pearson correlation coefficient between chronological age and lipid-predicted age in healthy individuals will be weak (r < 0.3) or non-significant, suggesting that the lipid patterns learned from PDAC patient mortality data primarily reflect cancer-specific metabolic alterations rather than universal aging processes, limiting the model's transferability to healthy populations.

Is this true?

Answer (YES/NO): NO